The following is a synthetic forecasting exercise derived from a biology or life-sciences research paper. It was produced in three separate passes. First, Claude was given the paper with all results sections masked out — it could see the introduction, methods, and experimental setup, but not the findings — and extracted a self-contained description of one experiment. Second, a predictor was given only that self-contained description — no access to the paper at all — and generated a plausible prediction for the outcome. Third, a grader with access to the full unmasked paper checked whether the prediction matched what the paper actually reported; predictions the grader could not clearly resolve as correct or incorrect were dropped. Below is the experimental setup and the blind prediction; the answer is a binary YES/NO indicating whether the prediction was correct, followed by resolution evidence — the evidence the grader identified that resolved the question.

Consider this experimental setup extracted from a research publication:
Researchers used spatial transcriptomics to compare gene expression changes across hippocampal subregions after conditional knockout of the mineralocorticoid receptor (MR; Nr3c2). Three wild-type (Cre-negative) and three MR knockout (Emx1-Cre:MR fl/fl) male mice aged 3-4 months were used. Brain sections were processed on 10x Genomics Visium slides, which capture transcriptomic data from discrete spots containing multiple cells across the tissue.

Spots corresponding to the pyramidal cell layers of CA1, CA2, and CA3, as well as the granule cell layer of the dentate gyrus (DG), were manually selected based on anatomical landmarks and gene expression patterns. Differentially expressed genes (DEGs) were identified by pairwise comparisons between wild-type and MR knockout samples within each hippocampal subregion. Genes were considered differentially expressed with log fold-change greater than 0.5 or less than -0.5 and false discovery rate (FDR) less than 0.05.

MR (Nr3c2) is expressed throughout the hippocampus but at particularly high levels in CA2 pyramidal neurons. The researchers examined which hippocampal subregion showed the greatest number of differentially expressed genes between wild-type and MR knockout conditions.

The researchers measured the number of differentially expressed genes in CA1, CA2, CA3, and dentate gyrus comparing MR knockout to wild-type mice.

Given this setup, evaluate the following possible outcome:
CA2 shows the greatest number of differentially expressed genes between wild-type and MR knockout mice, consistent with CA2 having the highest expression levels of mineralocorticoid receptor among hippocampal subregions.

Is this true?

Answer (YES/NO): NO